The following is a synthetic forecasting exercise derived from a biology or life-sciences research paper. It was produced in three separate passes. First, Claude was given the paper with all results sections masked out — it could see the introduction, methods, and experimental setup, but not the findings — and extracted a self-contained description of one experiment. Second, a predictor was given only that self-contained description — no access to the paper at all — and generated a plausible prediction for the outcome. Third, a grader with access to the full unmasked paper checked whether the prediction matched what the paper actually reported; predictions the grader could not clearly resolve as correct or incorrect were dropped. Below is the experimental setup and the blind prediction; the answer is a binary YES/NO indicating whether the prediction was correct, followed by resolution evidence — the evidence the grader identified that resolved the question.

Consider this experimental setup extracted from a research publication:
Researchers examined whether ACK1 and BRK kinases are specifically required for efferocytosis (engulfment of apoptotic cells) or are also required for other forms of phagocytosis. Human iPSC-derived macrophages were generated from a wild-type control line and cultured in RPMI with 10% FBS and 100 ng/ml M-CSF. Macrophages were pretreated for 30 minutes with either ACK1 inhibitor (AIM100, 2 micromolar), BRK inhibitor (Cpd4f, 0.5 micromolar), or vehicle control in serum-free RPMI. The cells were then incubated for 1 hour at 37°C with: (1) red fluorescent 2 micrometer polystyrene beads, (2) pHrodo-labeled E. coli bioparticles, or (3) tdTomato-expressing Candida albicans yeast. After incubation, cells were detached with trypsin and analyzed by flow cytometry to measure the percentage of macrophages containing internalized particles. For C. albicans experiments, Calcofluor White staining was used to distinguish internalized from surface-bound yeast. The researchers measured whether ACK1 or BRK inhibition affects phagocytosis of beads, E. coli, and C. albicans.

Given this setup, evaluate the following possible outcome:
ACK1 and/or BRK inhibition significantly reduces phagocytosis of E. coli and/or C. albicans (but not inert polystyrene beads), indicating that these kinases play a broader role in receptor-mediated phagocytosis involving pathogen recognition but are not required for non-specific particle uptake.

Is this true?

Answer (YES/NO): NO